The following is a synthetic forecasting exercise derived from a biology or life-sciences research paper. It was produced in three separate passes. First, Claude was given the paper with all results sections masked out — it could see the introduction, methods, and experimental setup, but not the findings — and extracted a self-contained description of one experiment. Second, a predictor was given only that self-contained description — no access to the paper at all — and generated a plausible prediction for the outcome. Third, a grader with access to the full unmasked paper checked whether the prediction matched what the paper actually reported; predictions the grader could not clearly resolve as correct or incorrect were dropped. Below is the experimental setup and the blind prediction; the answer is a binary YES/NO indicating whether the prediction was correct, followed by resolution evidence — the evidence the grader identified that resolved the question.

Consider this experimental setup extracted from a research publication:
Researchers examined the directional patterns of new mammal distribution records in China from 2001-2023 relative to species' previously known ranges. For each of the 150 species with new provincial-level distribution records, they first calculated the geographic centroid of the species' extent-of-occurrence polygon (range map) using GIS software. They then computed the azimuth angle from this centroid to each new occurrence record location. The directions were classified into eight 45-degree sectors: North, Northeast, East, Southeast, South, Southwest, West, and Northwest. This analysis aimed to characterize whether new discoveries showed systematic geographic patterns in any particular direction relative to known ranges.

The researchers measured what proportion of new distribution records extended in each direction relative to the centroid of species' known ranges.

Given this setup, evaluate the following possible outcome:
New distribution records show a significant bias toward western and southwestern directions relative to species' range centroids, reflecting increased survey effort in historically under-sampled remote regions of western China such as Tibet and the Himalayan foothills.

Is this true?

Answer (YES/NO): NO